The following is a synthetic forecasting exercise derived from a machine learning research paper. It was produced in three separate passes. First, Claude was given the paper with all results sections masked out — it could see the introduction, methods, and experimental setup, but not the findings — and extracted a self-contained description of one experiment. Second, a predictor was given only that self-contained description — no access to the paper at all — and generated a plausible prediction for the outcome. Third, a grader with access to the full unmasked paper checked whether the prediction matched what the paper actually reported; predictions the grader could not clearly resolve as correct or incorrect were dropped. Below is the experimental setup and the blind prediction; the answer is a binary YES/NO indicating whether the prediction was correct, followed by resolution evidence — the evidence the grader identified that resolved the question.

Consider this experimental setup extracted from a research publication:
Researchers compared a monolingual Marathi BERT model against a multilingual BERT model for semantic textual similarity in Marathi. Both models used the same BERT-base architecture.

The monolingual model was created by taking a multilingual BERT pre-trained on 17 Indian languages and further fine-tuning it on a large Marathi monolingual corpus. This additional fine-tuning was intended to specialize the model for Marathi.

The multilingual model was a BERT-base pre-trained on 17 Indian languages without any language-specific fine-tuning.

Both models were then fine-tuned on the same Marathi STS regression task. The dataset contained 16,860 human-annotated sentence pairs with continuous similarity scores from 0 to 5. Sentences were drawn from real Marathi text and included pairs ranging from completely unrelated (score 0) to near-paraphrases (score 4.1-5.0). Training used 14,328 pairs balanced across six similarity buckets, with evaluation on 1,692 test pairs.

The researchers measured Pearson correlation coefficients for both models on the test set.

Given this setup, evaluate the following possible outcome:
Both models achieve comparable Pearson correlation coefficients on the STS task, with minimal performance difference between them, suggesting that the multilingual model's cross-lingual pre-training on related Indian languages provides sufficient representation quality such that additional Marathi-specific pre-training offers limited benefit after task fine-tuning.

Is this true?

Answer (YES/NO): NO